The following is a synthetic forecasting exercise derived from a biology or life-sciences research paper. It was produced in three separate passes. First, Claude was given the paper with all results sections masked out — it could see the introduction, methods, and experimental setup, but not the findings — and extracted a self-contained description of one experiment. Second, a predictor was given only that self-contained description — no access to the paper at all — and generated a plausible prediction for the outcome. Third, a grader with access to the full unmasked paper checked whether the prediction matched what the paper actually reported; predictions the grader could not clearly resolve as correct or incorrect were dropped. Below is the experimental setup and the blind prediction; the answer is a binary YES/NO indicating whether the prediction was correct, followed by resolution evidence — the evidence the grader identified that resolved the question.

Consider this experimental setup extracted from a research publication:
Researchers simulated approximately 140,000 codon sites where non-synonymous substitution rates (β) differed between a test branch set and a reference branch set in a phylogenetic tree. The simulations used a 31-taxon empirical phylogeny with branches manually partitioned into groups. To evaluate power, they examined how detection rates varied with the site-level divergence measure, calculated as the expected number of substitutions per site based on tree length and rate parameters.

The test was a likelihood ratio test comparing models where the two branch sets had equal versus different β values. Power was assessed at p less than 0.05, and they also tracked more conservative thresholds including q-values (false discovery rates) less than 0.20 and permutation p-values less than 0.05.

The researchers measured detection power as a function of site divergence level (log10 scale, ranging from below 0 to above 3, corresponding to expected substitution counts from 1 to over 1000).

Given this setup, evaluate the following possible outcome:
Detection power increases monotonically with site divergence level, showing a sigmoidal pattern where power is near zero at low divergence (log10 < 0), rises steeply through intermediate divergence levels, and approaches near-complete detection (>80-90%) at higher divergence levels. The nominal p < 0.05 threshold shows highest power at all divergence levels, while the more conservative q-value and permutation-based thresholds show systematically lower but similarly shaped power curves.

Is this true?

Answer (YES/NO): NO